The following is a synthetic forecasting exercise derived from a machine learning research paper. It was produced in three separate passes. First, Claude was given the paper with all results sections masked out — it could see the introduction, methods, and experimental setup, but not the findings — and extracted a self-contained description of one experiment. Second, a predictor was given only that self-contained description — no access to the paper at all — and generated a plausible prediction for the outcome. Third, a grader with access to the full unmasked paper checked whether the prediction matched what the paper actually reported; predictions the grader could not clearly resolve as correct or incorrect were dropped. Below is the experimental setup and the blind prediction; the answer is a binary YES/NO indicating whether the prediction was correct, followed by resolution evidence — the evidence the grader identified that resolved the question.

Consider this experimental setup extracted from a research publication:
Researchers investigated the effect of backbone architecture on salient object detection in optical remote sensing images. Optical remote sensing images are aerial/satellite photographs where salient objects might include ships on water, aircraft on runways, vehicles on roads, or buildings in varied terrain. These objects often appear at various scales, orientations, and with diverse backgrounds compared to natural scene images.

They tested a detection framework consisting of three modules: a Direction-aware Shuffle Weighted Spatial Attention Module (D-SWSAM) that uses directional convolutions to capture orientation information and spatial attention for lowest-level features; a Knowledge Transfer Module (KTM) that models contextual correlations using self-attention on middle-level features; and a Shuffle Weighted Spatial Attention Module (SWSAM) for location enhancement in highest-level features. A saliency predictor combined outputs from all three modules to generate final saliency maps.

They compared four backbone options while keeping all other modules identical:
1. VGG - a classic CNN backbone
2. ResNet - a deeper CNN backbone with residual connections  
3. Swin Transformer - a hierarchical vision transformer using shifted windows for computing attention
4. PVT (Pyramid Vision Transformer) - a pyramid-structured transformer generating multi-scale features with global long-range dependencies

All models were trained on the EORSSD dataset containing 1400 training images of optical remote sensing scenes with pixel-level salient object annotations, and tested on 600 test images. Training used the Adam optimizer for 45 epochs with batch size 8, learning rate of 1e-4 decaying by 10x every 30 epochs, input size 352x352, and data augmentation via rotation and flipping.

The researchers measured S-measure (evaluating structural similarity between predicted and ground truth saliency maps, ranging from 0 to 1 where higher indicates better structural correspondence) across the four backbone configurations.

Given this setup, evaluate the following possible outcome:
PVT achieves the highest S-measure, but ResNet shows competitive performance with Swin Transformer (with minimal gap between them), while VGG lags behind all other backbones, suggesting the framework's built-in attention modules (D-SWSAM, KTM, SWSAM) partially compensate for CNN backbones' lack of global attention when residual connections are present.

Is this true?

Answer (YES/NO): YES